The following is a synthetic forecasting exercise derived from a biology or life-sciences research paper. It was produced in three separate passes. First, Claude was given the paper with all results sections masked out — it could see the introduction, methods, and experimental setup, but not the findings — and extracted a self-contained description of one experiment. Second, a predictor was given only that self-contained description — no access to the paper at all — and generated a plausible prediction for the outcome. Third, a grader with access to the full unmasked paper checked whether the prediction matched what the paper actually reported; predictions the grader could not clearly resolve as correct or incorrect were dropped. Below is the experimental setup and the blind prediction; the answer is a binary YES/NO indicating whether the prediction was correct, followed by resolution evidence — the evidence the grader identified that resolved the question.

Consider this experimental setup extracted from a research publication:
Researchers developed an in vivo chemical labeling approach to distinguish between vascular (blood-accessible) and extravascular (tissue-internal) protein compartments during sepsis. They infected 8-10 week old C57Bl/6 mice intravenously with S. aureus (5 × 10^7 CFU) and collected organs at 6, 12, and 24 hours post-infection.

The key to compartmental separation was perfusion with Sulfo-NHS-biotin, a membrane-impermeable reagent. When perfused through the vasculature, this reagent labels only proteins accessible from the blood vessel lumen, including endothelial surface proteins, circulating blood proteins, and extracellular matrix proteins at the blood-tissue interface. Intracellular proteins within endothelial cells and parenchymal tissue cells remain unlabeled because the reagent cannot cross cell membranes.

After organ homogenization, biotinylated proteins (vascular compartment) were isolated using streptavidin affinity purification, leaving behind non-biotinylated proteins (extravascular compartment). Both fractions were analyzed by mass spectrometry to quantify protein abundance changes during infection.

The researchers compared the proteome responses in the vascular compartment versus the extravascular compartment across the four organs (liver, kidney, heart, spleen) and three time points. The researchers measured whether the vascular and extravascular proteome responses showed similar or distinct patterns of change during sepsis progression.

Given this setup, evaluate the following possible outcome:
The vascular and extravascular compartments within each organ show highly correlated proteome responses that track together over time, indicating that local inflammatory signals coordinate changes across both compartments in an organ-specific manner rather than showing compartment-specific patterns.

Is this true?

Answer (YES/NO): NO